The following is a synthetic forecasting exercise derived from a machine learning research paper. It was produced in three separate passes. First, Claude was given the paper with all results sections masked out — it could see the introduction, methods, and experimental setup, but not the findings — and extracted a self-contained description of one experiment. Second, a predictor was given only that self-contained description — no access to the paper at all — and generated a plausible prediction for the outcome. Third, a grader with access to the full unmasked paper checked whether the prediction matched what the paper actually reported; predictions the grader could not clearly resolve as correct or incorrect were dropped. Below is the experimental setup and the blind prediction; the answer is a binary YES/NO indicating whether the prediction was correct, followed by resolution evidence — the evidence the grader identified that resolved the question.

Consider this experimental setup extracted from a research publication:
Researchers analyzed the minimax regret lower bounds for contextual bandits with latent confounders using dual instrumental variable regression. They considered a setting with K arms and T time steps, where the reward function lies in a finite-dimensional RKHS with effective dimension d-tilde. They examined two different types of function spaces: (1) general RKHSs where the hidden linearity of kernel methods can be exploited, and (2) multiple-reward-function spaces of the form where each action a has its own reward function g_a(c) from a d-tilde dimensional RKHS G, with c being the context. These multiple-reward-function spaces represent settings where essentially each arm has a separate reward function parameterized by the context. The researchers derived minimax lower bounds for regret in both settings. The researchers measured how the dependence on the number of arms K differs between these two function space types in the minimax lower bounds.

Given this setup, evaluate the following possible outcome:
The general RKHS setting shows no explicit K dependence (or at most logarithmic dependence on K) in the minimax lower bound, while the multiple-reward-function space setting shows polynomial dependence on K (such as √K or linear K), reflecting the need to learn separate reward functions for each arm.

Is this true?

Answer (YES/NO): YES